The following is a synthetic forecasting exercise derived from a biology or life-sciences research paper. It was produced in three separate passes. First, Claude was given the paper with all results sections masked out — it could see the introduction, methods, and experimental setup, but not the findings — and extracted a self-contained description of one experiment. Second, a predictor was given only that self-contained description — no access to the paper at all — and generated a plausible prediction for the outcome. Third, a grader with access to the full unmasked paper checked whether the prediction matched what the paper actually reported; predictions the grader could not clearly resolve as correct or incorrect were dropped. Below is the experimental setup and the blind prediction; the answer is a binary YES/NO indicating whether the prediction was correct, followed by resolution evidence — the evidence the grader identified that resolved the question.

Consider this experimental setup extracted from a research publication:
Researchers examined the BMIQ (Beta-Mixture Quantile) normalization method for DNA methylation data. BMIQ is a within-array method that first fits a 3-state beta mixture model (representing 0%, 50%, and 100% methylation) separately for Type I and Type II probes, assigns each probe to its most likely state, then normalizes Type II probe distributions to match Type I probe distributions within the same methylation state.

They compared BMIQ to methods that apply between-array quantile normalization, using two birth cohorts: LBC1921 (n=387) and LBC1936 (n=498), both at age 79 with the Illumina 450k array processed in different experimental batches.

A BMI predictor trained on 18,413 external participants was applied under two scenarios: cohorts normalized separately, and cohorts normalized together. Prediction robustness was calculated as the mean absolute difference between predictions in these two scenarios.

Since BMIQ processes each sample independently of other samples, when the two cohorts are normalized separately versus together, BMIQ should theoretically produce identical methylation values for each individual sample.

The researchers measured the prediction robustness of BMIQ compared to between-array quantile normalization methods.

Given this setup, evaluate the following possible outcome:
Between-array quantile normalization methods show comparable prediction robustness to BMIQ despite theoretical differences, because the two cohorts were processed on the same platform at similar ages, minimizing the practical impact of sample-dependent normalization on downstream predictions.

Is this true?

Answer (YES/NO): NO